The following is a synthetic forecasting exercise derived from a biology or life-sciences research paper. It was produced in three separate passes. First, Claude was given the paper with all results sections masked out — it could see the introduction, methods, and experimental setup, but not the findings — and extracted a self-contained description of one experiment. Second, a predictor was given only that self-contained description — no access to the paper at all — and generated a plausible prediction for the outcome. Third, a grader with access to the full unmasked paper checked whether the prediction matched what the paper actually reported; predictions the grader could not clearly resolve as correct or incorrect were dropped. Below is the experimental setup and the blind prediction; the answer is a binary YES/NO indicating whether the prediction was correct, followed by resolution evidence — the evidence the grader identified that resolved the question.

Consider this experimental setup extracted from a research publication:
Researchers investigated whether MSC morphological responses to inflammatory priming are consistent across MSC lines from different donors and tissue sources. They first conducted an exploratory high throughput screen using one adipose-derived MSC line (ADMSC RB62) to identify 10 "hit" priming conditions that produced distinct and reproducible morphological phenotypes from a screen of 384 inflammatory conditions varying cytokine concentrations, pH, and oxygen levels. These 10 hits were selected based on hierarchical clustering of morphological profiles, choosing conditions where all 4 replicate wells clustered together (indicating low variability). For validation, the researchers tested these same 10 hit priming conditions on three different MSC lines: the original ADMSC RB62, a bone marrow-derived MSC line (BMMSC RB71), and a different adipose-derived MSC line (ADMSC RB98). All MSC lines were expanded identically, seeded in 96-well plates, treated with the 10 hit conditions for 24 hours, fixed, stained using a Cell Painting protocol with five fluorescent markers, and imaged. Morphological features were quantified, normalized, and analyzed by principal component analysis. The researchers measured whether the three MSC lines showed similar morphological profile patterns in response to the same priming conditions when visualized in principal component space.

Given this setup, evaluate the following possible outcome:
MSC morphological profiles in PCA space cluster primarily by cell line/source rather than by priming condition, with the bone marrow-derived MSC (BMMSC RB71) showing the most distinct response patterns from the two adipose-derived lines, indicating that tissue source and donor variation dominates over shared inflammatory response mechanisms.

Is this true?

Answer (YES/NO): NO